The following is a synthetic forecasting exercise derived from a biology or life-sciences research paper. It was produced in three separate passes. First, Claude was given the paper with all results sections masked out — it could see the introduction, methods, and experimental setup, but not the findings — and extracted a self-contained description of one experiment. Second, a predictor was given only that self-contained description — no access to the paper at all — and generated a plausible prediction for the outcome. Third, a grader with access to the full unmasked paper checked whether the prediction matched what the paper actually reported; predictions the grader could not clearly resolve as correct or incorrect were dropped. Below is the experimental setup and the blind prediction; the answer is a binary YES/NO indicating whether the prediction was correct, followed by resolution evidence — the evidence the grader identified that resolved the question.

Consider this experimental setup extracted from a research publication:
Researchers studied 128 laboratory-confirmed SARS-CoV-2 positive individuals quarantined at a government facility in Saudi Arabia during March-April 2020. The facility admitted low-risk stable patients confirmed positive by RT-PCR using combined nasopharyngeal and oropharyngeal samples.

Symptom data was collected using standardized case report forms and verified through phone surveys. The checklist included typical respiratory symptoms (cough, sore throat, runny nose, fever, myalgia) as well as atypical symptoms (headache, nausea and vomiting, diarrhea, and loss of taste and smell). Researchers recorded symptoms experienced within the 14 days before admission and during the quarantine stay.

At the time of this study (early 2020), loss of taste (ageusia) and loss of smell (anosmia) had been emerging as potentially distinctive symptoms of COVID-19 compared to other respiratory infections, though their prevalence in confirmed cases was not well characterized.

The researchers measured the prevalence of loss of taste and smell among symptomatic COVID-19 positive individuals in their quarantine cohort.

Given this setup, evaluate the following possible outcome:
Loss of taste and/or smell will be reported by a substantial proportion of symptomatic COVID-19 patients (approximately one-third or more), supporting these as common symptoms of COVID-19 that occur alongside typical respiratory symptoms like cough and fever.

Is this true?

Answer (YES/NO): YES